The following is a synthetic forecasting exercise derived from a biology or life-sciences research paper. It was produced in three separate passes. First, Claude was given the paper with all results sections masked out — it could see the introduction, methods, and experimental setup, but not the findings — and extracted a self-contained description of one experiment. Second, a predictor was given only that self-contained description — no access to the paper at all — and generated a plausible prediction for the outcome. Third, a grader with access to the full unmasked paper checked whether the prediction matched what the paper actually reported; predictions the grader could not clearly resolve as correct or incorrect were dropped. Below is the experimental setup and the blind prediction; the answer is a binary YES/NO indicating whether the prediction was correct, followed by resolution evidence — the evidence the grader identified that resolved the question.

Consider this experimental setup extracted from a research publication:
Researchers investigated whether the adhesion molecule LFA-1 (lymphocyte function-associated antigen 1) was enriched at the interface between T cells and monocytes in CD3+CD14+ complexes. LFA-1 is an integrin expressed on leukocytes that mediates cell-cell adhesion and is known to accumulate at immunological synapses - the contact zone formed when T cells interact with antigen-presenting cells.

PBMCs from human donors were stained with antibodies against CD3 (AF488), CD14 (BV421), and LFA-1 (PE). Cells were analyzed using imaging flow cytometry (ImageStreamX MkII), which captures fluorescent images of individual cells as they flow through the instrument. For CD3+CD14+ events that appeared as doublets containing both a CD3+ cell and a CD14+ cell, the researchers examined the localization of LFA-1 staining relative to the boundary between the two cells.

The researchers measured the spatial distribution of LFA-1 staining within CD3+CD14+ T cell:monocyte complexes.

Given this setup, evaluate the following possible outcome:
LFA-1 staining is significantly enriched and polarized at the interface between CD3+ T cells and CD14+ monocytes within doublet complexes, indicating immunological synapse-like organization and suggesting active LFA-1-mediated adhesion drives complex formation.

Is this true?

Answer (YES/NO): YES